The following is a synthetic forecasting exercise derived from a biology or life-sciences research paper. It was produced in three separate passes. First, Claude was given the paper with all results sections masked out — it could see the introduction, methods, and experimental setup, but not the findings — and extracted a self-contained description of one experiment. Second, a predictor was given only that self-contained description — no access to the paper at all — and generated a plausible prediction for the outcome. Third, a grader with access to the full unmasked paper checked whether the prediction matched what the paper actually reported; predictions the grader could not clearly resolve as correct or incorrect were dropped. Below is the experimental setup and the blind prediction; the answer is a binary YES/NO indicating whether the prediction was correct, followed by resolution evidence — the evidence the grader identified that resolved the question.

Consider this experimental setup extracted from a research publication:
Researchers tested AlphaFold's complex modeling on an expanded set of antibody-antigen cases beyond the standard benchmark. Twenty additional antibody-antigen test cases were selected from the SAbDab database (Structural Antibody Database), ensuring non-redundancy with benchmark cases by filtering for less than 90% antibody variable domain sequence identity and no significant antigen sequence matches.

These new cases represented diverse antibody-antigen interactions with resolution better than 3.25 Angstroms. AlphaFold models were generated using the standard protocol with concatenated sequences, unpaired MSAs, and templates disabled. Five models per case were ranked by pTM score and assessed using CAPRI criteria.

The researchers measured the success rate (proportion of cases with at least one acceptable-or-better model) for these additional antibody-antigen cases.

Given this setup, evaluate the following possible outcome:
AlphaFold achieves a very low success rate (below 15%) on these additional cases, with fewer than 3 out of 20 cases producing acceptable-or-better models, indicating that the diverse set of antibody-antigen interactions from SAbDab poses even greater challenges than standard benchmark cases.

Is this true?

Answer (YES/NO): YES